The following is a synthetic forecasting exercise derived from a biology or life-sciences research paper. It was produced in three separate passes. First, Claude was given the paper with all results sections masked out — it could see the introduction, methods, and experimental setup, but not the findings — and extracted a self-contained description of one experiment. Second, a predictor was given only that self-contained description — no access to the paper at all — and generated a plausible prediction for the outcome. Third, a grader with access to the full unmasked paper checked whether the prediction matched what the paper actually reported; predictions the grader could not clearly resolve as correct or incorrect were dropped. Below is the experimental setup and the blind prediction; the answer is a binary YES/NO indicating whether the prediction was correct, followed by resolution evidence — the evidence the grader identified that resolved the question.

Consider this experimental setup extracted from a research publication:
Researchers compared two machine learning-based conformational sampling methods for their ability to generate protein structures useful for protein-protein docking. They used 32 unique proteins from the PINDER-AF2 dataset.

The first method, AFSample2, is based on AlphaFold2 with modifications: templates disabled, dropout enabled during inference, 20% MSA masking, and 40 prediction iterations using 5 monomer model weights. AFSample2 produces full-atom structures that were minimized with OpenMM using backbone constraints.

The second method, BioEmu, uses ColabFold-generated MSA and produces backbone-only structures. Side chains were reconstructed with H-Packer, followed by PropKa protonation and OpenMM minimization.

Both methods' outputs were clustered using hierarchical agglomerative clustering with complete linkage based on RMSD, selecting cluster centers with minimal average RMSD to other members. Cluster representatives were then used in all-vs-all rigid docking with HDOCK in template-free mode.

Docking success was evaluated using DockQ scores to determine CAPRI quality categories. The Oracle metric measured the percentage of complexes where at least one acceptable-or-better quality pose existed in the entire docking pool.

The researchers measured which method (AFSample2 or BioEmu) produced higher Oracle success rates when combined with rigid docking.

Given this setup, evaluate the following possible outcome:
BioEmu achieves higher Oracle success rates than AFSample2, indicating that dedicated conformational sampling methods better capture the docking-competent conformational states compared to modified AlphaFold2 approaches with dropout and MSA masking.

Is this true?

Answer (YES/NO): NO